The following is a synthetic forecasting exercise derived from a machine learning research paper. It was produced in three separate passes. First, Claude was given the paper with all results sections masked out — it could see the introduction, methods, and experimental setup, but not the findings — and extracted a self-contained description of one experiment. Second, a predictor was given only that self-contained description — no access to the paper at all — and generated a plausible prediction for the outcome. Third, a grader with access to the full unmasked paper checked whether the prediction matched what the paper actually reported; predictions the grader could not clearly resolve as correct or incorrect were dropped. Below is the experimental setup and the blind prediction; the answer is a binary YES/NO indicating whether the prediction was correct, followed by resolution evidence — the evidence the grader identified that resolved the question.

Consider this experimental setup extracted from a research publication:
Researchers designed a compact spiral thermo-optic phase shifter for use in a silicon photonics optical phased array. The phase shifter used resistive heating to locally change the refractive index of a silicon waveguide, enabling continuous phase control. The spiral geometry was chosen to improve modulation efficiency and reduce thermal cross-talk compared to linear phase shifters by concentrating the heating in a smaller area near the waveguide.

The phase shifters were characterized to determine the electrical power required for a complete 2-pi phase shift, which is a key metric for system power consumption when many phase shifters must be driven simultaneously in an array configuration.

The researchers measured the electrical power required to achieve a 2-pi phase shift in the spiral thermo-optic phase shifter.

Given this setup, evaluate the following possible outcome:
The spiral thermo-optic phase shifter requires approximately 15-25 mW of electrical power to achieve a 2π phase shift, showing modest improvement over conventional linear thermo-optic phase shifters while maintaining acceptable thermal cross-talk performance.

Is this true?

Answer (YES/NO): YES